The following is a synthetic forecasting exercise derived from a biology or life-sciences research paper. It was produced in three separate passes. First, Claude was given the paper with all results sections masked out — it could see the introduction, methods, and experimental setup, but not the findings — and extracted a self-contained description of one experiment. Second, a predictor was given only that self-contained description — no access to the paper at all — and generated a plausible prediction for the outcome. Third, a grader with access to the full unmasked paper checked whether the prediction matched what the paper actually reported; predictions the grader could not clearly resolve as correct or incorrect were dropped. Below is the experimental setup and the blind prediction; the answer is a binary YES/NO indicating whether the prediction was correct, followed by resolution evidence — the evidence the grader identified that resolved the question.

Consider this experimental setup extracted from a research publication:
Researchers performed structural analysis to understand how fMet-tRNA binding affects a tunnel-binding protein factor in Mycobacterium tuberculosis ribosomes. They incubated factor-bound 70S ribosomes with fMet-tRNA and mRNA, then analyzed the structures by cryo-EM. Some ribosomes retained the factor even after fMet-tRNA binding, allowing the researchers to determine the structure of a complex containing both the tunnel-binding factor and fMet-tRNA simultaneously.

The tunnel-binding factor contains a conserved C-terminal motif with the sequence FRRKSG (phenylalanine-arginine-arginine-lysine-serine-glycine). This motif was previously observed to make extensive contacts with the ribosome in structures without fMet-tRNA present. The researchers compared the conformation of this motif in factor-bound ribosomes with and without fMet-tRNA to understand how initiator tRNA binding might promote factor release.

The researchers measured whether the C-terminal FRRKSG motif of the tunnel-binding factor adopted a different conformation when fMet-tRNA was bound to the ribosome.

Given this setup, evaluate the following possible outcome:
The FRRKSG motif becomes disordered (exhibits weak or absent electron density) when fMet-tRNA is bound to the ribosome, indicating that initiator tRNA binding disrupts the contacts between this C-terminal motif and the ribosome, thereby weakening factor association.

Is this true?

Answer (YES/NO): NO